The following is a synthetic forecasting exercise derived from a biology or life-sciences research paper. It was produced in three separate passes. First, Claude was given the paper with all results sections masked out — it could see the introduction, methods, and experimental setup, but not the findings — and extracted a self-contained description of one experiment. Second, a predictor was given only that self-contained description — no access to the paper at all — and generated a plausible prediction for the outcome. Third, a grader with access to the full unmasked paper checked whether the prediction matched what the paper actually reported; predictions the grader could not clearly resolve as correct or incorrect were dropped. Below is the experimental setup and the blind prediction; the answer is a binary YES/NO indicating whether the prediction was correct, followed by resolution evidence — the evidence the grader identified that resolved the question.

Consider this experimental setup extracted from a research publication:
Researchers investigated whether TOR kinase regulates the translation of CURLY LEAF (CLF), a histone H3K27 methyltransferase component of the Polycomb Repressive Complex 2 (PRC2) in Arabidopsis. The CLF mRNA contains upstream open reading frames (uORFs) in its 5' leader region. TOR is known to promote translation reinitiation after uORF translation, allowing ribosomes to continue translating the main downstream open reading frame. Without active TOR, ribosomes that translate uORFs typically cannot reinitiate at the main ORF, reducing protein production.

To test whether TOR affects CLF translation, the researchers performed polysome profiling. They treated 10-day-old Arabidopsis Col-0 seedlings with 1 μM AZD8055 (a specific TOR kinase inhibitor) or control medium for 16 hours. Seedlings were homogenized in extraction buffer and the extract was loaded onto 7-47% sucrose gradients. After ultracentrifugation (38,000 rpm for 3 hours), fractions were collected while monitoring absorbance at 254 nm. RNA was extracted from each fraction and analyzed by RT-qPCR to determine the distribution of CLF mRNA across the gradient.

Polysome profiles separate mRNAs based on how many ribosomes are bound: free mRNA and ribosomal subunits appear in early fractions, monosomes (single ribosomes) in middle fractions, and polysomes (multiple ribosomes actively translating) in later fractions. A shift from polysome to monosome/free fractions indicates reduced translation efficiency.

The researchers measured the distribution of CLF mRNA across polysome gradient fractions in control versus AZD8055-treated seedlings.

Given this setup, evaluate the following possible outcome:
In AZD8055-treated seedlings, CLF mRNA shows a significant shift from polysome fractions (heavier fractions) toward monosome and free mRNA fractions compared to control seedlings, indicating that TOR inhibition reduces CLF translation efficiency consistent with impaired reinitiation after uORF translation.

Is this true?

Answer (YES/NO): YES